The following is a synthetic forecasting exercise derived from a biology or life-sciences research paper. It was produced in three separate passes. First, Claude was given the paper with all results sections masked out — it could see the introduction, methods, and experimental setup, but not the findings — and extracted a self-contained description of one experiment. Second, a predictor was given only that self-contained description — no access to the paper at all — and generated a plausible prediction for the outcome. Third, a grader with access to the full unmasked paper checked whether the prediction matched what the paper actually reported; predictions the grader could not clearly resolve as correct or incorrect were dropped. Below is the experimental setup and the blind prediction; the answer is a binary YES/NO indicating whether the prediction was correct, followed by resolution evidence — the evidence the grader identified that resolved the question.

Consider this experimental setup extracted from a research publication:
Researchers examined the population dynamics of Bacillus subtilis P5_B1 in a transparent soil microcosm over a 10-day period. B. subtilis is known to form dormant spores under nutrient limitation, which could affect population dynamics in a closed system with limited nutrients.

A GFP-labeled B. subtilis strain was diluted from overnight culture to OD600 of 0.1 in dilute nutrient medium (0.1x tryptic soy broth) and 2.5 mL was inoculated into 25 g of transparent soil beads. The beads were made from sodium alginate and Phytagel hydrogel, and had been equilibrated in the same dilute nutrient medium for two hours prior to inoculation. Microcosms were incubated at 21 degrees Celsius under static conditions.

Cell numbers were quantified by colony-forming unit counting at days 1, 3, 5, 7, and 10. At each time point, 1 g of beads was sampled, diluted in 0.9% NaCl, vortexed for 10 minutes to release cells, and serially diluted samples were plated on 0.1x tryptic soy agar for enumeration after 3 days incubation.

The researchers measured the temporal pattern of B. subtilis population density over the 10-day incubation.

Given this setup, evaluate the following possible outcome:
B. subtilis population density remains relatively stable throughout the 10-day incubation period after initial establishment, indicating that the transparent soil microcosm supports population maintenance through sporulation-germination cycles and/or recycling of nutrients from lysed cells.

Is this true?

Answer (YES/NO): NO